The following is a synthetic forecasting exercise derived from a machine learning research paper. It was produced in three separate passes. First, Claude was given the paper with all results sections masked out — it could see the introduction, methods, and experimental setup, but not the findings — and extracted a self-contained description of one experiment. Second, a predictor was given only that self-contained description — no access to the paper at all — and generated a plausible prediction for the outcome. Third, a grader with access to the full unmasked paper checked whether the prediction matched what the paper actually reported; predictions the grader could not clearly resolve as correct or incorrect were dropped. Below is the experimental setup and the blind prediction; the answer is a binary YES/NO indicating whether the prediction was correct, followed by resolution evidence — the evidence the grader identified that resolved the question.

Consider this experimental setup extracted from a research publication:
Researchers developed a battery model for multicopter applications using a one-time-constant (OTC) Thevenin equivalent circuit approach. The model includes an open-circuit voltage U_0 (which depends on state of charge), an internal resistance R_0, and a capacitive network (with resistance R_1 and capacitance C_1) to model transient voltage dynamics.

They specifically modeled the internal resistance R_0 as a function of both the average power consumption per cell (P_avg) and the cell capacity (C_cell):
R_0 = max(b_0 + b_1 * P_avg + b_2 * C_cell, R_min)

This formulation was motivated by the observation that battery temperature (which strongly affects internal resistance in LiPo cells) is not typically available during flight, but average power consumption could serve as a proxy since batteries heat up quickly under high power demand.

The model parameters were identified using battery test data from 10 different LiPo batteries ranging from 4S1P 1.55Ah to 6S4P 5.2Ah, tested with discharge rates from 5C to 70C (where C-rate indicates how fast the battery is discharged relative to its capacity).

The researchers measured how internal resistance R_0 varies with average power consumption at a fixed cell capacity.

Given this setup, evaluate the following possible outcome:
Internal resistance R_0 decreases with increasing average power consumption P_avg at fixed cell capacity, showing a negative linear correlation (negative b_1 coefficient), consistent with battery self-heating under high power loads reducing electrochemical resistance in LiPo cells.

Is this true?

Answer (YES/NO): YES